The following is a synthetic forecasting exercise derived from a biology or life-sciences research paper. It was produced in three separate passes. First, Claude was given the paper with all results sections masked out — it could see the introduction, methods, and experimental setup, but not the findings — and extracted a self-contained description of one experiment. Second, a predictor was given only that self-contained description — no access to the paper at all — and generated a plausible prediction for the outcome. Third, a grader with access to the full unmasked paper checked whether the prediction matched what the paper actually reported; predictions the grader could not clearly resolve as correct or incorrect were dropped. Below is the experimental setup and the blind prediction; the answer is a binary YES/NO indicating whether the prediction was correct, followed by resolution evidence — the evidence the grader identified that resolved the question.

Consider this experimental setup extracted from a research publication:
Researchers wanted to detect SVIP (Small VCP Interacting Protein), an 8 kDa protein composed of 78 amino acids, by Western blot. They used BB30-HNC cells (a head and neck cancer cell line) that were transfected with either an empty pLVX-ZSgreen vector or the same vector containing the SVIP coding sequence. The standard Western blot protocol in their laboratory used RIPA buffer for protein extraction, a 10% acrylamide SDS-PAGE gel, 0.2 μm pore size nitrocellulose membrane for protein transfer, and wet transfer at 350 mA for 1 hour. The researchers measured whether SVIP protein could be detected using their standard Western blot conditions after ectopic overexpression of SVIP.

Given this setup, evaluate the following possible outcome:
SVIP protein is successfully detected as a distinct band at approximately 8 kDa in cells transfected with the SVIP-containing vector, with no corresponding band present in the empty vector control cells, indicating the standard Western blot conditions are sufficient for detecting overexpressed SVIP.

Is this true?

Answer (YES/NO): NO